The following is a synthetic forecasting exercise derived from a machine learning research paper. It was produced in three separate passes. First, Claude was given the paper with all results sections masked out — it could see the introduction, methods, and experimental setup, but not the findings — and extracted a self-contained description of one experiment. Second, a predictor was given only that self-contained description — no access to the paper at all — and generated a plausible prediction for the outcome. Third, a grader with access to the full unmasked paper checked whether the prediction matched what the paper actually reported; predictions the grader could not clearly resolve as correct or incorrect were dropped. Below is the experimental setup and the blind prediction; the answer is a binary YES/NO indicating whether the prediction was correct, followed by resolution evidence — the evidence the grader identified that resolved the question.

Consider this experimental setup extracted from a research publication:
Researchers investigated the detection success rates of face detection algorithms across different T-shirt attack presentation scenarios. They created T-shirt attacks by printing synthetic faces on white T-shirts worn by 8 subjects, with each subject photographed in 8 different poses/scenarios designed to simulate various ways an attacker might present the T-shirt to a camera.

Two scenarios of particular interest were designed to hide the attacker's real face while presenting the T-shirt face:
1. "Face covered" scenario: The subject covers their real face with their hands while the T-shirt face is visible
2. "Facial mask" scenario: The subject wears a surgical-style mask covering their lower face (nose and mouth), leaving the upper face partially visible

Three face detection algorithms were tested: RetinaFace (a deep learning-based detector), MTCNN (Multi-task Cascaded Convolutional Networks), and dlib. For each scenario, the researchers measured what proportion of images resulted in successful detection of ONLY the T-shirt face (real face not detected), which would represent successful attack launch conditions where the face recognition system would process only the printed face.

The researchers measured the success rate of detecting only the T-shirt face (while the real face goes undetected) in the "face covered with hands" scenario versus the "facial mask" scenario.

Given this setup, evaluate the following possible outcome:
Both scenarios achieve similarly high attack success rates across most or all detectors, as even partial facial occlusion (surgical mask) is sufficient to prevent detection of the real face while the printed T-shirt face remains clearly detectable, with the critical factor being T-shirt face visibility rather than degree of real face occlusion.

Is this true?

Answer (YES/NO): NO